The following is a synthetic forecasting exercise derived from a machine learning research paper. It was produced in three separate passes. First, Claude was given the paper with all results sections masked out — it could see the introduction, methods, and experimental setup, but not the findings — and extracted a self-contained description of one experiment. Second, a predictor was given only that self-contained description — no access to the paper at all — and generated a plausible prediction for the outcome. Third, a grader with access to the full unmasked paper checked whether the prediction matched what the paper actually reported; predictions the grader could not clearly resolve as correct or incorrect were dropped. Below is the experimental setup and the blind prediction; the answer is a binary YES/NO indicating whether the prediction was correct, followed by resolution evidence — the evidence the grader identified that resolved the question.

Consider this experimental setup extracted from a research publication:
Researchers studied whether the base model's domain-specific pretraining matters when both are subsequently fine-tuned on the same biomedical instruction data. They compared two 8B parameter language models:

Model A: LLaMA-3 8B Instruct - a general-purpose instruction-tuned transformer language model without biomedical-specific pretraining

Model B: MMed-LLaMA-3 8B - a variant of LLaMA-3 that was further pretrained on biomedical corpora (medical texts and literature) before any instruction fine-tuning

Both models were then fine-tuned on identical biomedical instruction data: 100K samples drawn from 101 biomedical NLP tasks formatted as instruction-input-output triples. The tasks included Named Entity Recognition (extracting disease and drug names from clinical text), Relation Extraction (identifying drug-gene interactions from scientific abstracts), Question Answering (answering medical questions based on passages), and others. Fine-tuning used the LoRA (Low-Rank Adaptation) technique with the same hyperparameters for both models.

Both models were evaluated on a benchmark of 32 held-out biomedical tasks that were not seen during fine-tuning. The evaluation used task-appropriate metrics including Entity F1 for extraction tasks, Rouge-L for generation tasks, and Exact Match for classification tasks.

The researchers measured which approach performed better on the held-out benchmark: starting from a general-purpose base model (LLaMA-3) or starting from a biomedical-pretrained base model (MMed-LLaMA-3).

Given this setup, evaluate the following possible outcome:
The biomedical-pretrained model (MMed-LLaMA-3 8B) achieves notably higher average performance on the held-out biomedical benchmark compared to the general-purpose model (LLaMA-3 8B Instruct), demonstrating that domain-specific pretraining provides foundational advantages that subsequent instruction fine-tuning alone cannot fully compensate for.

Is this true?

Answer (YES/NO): NO